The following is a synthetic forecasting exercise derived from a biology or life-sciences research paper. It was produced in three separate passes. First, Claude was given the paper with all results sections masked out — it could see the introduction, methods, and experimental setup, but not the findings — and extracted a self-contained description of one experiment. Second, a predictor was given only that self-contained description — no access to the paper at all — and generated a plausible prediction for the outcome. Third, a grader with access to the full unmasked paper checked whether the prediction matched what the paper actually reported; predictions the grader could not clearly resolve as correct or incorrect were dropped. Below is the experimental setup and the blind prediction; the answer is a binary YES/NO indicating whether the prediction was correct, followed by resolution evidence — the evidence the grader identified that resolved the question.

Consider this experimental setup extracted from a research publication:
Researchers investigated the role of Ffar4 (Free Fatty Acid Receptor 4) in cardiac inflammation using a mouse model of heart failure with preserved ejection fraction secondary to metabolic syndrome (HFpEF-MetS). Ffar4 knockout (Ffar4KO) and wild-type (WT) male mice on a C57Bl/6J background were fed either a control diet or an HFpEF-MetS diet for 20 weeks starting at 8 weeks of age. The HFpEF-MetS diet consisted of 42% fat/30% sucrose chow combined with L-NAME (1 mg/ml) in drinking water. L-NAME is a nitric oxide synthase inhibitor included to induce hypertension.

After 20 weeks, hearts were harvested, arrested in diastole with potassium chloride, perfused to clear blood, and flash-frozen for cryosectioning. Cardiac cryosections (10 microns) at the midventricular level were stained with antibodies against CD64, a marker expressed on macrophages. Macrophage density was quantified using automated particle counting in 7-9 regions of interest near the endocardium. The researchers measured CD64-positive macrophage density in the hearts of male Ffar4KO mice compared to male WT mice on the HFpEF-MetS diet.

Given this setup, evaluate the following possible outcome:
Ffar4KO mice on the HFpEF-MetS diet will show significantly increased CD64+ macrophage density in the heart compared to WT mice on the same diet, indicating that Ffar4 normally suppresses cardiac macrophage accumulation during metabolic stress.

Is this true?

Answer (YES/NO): YES